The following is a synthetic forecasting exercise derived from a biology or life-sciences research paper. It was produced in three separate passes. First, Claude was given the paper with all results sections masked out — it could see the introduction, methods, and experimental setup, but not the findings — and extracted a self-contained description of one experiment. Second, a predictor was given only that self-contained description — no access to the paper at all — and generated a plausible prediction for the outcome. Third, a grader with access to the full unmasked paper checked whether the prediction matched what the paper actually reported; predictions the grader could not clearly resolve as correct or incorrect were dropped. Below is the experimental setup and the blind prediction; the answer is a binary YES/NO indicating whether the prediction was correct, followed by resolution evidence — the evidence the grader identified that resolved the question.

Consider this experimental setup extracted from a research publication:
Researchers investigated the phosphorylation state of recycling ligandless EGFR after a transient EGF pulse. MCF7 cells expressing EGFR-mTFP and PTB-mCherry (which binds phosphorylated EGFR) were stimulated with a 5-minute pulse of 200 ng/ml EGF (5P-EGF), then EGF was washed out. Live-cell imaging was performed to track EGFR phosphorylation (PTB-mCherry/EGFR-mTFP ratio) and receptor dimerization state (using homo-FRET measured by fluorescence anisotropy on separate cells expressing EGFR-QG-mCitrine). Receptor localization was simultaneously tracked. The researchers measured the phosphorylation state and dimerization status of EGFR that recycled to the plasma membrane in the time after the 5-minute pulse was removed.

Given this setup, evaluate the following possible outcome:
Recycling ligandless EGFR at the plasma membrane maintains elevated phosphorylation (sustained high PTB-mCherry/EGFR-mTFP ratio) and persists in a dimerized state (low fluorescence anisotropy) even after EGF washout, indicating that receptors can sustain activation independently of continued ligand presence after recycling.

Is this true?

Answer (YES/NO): NO